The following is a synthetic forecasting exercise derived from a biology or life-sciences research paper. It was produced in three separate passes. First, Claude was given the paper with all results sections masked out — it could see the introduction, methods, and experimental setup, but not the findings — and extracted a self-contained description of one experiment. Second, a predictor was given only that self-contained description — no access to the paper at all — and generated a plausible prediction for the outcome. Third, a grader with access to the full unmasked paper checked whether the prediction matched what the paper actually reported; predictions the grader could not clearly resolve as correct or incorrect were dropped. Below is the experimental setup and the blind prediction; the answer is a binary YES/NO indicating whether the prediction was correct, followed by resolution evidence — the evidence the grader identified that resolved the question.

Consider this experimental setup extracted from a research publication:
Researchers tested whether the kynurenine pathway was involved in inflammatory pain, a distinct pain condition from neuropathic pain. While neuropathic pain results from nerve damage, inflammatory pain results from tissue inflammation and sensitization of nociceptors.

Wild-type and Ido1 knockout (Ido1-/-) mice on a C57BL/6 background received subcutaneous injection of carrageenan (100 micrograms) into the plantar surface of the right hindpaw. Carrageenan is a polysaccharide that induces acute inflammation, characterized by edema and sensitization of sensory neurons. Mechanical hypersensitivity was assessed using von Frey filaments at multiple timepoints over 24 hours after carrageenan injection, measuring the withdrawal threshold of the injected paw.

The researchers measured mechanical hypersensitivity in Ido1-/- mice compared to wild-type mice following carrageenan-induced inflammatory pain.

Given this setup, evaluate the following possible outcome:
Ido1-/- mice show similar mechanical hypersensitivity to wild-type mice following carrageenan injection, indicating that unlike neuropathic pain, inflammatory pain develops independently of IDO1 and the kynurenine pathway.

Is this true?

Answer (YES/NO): YES